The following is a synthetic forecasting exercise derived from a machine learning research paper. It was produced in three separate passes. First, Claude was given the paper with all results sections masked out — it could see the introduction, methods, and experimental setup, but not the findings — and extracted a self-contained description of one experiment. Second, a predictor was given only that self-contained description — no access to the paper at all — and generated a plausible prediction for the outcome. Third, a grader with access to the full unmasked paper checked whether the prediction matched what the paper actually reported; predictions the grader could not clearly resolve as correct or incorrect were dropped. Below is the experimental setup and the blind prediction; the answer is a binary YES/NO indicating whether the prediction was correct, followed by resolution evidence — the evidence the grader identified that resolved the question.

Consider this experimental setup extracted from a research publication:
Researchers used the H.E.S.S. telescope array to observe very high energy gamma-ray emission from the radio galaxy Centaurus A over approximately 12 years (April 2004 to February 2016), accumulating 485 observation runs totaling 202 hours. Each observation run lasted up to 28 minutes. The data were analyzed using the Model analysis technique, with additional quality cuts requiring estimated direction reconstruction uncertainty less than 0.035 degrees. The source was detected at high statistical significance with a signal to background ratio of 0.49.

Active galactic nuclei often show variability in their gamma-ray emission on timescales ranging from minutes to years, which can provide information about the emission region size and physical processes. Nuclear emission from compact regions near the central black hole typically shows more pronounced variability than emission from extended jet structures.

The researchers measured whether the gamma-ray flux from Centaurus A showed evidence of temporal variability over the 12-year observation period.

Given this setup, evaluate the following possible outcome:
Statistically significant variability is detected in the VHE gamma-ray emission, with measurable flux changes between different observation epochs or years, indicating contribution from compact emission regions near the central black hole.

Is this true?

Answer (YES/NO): NO